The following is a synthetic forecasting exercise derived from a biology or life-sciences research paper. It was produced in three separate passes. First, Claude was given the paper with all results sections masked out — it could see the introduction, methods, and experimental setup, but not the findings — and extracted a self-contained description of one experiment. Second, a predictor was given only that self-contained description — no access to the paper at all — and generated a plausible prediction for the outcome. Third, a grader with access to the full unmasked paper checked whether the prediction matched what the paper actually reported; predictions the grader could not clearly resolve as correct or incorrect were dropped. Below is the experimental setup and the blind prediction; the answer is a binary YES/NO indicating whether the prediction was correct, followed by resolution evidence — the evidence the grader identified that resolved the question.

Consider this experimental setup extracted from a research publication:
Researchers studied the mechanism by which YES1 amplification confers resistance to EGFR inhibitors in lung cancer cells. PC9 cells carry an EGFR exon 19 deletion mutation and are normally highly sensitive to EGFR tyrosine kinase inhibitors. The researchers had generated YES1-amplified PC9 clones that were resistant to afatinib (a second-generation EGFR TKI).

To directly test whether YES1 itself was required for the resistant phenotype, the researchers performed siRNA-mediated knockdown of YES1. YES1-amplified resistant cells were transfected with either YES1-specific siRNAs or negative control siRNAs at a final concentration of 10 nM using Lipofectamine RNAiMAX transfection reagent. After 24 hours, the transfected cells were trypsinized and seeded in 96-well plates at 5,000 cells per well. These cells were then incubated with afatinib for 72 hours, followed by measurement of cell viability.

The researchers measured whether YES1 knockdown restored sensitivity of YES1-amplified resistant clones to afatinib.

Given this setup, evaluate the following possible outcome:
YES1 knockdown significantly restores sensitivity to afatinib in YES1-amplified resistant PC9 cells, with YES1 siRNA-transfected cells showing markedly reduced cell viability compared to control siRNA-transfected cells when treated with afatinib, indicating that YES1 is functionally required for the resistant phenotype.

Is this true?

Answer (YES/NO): YES